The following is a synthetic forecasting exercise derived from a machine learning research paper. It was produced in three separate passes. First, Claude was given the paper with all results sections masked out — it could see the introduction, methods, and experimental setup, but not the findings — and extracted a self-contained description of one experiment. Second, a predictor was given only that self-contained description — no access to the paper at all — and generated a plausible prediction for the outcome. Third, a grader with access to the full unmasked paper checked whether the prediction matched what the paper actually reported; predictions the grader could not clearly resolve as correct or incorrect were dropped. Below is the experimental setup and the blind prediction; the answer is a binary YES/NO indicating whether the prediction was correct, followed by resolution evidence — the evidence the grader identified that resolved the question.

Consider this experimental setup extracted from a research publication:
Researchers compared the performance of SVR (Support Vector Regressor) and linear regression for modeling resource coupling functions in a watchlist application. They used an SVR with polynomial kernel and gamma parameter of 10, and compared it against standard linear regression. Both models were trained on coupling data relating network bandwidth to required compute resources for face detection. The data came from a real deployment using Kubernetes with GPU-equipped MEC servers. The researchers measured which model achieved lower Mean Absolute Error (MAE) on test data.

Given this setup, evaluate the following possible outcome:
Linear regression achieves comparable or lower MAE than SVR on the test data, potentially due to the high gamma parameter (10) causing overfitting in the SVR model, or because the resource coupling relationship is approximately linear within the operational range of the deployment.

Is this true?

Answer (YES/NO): NO